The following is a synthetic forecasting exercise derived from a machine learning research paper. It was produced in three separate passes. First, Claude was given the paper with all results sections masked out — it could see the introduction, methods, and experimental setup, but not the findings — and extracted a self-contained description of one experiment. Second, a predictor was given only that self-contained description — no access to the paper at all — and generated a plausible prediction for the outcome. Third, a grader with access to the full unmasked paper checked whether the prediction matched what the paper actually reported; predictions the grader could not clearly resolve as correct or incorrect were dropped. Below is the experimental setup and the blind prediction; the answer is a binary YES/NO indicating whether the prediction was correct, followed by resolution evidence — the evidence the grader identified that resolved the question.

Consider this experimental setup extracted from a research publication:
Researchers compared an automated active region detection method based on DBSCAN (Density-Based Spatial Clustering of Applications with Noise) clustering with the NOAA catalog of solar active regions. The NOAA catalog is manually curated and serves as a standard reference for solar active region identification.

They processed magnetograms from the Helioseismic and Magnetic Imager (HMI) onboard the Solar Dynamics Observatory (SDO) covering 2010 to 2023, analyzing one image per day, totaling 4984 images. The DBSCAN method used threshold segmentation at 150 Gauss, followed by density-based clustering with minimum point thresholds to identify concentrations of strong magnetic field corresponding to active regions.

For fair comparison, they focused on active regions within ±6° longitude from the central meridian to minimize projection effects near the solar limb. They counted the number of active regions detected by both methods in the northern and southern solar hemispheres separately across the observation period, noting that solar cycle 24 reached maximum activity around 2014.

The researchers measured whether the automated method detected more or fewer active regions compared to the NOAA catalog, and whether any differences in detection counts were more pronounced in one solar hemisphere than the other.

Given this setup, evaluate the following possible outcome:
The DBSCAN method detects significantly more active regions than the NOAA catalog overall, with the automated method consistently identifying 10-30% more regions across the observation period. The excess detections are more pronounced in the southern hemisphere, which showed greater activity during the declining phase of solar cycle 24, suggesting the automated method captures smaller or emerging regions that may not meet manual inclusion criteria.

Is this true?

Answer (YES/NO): NO